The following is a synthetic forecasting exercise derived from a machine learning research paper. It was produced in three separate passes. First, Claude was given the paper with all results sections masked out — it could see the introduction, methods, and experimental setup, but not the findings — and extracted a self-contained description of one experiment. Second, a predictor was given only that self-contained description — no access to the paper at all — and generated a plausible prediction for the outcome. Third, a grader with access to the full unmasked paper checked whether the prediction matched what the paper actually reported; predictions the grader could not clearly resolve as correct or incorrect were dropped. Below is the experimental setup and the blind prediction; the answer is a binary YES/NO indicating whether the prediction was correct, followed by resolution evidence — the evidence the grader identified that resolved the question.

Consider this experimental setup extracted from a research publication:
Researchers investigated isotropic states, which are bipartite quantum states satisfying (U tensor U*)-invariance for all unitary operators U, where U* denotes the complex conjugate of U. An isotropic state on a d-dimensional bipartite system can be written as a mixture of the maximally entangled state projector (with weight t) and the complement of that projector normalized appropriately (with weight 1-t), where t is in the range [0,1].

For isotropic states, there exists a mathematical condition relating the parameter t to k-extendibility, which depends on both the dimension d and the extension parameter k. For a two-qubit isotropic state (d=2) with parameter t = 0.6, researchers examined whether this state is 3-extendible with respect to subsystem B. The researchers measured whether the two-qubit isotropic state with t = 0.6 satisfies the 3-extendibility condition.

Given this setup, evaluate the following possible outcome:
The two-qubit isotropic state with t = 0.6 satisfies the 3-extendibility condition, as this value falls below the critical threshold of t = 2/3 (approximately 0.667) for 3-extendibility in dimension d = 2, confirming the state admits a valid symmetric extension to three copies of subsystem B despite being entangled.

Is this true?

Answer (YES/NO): YES